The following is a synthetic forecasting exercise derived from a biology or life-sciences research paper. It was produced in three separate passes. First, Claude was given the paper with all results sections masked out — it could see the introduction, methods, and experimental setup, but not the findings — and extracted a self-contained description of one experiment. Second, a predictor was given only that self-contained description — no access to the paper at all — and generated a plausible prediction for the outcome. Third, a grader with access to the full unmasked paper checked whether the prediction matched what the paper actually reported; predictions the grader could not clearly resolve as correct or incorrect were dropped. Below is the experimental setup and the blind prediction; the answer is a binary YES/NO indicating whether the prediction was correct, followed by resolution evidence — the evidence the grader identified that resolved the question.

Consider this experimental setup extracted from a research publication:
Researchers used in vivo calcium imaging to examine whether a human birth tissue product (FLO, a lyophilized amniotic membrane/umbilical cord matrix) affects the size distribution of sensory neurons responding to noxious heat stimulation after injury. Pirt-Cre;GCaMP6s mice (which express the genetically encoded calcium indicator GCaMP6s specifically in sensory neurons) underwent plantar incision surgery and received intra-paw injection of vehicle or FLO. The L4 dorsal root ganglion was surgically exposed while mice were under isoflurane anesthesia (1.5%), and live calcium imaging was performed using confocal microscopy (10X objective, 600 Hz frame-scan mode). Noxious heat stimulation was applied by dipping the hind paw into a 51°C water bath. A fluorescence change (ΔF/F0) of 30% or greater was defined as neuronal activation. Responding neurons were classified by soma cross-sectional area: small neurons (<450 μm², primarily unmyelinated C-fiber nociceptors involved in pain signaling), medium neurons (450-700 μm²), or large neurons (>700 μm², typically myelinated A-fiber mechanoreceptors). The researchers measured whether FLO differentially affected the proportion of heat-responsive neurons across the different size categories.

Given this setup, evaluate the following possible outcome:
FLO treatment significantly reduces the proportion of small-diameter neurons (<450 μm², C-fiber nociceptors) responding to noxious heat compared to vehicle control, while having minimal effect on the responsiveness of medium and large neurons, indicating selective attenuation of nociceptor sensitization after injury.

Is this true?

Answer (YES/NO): YES